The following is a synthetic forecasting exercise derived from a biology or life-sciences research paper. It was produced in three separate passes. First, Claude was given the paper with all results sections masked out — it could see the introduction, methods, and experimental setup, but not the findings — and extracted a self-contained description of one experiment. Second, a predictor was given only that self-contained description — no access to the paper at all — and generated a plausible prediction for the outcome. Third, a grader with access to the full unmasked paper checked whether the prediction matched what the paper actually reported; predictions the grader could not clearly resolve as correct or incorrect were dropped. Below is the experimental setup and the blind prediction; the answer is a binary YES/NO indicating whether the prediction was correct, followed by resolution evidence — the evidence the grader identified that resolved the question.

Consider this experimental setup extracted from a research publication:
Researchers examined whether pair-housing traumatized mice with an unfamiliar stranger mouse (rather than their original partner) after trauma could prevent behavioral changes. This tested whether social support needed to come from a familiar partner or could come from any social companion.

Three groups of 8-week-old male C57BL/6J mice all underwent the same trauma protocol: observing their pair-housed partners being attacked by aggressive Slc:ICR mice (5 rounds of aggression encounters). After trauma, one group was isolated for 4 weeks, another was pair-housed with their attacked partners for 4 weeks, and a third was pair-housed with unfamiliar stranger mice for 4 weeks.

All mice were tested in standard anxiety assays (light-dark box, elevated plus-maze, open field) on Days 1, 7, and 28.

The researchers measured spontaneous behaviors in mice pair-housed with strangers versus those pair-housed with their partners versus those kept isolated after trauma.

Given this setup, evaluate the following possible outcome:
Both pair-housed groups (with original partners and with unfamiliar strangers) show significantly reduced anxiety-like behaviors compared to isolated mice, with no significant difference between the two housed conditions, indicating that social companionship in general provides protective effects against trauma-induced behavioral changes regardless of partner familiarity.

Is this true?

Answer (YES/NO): NO